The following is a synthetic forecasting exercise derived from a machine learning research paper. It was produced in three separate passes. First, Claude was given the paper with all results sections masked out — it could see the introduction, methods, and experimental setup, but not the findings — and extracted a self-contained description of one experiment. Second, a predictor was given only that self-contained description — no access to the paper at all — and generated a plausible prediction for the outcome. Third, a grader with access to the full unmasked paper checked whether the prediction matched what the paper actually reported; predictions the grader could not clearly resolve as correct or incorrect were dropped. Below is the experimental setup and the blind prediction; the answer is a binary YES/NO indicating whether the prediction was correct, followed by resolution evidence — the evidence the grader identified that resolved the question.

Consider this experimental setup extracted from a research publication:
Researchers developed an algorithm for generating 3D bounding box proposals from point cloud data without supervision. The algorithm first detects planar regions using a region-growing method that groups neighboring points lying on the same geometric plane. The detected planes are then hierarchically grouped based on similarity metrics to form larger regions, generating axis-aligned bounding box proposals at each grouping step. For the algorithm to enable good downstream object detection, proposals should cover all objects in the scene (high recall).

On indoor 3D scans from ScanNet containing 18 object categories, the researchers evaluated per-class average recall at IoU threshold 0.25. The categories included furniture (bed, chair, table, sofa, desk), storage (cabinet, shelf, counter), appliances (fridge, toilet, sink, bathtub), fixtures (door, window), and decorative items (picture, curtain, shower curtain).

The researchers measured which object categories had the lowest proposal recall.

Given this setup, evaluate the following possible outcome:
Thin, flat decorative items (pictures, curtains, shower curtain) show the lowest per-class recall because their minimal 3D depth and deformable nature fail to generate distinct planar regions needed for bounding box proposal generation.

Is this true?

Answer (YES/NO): NO